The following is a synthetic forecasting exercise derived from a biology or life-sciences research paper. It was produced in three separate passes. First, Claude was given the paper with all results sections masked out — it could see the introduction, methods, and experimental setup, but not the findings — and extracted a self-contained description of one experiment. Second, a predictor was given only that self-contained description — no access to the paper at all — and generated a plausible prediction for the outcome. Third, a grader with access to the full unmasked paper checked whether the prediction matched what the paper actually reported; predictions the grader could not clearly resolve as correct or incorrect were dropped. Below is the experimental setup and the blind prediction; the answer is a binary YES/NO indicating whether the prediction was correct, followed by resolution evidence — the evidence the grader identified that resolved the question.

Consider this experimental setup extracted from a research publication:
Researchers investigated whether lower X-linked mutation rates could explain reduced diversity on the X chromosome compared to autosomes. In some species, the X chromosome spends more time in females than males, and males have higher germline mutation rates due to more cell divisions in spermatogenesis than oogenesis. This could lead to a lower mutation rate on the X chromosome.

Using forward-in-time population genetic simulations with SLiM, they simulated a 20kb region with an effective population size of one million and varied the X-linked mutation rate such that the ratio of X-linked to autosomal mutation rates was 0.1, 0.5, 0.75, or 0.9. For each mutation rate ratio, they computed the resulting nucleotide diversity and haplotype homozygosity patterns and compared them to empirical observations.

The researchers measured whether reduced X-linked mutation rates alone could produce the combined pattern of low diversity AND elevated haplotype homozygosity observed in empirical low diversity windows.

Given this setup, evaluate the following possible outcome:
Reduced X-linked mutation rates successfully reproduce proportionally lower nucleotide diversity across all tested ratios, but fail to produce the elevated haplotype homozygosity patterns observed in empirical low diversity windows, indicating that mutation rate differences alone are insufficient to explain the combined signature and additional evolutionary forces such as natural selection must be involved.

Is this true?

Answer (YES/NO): NO